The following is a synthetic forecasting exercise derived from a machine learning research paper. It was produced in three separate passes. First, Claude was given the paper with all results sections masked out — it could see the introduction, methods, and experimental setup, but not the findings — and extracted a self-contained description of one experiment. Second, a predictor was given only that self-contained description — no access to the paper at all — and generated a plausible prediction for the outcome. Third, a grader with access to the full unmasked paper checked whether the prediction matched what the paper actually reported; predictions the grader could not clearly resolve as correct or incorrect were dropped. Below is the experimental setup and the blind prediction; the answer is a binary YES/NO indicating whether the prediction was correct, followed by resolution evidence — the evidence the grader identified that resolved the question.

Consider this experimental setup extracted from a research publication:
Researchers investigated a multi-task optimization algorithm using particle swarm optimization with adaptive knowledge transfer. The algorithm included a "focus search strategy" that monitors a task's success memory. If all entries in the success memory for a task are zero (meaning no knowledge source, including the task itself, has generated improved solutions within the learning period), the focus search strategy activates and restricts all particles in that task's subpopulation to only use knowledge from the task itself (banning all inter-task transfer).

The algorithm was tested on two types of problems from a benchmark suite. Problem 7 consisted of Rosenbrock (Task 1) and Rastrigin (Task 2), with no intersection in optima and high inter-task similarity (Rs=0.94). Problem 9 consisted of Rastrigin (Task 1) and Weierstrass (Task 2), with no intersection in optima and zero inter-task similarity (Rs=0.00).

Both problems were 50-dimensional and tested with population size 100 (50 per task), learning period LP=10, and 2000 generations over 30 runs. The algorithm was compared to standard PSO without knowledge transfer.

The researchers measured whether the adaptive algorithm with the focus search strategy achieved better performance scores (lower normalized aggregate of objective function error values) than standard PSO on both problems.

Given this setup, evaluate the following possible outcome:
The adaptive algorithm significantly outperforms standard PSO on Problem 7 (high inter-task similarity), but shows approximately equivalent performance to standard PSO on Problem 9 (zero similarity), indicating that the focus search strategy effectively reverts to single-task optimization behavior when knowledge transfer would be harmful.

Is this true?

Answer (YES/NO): NO